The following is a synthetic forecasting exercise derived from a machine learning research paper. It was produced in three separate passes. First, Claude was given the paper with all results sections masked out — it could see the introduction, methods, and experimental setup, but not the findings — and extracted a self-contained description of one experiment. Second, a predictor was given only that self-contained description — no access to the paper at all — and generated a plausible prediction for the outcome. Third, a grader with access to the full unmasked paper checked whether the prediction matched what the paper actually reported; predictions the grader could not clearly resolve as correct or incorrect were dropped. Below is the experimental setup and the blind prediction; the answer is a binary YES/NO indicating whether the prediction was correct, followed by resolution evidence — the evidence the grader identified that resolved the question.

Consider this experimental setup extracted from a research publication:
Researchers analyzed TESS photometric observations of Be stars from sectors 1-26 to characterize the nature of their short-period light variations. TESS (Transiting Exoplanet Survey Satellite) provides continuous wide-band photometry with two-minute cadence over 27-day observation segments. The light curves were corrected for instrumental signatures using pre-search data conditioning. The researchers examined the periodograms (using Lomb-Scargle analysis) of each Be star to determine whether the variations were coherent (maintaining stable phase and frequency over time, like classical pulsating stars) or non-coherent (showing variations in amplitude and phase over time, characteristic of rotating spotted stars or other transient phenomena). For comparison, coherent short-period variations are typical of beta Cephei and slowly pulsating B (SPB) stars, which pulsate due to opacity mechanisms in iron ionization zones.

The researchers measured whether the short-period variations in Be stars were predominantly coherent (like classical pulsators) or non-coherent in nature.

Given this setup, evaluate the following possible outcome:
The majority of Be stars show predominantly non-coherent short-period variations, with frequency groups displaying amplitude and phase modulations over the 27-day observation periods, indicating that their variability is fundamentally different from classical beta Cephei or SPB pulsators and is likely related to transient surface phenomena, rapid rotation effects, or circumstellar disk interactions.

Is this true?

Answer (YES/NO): YES